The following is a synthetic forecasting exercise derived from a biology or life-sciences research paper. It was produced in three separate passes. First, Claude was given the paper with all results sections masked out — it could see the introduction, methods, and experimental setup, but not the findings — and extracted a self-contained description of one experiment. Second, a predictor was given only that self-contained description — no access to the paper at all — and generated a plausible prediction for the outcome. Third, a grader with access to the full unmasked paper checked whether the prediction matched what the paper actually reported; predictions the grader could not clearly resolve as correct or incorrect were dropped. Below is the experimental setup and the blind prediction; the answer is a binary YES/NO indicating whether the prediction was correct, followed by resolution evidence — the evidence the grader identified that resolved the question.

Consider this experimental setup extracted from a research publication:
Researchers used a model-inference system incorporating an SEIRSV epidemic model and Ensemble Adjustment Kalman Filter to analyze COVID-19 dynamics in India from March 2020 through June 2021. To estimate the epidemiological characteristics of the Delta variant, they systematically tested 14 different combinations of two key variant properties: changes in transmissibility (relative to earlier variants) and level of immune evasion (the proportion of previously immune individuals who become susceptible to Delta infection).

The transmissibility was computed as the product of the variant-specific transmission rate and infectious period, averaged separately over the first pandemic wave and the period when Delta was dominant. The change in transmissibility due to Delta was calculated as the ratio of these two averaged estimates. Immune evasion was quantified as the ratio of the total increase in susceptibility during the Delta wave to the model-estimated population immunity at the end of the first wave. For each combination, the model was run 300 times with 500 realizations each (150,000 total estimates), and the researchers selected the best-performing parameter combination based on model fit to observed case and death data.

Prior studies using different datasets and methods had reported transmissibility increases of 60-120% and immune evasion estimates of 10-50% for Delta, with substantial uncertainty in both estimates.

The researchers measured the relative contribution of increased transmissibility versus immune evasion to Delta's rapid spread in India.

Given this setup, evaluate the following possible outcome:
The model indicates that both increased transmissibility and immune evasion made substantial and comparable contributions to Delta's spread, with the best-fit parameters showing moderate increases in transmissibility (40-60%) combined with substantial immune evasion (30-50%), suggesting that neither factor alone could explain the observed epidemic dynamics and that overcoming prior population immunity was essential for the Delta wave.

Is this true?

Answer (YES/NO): NO